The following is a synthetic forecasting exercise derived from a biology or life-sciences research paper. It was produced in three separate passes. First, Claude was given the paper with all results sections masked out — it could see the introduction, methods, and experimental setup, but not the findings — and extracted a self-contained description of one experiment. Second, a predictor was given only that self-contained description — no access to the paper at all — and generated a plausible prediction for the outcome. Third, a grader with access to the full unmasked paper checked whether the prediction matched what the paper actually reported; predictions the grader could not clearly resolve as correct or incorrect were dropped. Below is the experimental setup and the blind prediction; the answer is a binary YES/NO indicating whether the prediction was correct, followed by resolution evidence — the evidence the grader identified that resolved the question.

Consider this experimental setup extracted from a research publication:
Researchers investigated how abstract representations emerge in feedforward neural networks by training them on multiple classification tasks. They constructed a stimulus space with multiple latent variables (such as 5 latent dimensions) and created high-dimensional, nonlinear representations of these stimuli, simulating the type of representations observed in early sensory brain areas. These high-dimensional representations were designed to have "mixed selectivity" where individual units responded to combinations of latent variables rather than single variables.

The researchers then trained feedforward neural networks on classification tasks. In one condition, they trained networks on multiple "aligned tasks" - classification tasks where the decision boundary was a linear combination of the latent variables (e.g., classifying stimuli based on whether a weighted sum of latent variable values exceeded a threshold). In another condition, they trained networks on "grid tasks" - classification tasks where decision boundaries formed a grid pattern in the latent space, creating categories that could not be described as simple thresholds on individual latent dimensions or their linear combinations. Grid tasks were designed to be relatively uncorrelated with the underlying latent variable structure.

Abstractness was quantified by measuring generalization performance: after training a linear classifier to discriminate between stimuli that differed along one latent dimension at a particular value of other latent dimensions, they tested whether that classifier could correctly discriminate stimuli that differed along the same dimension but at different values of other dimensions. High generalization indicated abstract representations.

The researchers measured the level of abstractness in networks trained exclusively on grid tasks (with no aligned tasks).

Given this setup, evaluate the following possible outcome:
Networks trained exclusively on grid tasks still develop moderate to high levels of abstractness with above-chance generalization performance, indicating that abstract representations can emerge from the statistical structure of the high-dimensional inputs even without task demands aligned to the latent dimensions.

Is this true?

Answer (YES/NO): NO